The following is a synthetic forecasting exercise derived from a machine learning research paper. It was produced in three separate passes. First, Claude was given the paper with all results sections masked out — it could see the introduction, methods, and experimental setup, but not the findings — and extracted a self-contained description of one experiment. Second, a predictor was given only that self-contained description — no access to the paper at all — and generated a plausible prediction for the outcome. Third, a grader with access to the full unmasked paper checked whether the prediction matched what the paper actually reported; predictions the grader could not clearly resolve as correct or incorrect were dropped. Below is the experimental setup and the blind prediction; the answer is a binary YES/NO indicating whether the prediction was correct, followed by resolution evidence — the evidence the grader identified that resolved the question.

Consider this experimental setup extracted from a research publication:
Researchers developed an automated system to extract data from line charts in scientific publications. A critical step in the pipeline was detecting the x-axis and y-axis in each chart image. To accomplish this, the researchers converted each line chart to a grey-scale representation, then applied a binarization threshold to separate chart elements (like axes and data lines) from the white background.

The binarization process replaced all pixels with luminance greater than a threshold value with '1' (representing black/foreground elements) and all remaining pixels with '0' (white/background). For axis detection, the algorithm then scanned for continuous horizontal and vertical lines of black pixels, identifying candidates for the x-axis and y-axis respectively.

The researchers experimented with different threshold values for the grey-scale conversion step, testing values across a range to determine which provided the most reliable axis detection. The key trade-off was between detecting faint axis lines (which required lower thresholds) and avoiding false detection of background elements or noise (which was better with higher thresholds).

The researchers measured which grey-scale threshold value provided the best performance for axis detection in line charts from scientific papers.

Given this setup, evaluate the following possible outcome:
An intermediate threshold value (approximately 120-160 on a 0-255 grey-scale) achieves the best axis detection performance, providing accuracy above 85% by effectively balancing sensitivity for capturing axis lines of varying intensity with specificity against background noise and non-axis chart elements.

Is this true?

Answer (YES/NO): NO